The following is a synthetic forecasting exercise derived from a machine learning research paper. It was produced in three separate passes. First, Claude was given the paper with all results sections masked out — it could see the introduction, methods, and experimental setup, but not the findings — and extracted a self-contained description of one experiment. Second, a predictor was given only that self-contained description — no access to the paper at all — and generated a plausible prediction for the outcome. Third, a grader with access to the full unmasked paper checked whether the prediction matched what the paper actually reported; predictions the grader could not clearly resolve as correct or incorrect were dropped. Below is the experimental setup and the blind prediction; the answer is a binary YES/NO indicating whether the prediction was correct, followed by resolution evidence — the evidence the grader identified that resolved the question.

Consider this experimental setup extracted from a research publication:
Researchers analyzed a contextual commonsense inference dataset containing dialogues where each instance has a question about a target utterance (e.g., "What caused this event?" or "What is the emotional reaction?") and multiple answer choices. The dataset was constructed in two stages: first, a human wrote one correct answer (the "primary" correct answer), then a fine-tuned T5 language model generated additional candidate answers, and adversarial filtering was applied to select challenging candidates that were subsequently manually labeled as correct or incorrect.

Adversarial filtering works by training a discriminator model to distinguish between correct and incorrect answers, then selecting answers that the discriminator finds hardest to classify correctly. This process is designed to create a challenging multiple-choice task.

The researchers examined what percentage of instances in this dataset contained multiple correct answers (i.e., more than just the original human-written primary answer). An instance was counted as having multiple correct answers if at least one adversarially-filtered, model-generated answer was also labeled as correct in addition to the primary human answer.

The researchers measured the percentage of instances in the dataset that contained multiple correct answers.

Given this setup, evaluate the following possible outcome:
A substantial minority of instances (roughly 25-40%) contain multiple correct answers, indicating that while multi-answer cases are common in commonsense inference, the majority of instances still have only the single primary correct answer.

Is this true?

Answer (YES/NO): NO